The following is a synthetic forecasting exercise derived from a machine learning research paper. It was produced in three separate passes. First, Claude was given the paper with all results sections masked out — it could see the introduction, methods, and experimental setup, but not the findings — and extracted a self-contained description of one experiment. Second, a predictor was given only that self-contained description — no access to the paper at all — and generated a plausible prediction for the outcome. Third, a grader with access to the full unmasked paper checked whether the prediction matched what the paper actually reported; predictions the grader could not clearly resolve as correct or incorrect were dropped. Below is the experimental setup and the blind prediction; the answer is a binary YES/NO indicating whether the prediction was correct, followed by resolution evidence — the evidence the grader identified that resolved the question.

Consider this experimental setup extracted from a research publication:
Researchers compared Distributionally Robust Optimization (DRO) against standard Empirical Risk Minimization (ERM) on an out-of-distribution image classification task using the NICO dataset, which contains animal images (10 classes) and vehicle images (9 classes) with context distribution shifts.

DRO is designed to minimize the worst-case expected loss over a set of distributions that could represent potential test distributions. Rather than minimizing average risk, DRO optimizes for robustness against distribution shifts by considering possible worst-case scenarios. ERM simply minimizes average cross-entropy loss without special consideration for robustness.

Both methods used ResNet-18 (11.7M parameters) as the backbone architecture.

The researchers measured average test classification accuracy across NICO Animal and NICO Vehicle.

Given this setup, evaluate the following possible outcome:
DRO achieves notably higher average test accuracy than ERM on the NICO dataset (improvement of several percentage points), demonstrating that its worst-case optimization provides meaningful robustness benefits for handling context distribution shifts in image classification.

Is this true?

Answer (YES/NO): NO